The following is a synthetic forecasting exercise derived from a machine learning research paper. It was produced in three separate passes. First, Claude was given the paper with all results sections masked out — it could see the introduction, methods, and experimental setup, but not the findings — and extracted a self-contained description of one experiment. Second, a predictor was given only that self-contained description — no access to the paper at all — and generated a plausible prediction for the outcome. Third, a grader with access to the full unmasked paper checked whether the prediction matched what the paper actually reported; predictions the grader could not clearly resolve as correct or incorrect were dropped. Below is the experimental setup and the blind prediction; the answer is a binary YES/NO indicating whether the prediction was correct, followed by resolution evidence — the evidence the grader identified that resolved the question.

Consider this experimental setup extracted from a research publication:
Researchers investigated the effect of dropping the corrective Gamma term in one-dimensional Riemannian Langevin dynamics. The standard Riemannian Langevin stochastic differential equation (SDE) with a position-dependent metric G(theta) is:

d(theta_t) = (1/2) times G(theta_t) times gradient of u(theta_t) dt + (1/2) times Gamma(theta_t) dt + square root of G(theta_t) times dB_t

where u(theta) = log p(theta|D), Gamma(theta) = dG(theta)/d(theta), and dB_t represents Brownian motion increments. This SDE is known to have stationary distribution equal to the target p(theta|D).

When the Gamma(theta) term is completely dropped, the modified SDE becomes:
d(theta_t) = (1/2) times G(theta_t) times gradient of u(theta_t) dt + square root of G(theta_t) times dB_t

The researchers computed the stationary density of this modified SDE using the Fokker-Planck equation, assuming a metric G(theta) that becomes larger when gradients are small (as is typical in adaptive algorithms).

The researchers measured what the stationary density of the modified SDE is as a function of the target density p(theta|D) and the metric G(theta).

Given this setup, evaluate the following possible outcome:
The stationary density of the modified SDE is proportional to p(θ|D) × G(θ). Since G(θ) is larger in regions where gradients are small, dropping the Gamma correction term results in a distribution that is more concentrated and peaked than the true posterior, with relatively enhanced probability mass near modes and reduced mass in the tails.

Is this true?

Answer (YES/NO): NO